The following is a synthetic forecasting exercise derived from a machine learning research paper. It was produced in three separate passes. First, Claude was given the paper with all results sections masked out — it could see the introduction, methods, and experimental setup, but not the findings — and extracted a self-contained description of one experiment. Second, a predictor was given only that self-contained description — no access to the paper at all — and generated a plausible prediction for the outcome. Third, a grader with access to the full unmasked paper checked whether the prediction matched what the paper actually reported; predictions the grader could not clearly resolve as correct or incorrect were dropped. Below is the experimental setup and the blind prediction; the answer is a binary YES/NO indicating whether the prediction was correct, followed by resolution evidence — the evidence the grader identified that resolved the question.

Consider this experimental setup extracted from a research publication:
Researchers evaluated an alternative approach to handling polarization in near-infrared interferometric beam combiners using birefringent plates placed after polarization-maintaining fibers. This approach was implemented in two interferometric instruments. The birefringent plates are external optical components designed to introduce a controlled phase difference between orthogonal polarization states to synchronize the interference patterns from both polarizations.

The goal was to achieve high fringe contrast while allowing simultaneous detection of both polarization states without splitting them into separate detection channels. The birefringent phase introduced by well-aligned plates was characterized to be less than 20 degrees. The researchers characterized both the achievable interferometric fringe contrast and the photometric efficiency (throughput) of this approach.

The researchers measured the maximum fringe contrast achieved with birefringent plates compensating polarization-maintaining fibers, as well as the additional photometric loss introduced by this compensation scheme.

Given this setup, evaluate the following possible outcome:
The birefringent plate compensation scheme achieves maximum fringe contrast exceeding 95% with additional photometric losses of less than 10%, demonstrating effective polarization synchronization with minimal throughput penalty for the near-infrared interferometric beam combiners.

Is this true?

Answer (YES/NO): NO